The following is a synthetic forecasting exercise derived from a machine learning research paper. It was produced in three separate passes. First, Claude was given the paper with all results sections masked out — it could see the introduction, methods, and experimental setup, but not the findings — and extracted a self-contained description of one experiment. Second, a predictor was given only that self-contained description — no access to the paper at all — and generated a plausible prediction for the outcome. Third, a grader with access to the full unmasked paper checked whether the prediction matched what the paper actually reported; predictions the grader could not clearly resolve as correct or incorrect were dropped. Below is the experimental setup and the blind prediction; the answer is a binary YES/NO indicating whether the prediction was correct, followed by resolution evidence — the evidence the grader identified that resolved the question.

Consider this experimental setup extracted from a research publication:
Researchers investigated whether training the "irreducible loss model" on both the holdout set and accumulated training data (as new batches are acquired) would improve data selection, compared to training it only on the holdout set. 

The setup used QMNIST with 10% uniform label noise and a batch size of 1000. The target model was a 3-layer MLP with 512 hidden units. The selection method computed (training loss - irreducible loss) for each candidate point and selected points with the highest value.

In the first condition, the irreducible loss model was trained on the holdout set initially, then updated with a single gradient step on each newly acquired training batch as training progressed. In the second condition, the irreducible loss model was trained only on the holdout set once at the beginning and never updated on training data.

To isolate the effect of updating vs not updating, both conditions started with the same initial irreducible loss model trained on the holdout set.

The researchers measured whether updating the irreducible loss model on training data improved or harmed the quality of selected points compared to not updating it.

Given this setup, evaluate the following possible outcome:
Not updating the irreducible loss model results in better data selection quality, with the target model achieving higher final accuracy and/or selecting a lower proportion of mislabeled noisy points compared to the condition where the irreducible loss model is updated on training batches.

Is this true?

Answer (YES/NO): NO